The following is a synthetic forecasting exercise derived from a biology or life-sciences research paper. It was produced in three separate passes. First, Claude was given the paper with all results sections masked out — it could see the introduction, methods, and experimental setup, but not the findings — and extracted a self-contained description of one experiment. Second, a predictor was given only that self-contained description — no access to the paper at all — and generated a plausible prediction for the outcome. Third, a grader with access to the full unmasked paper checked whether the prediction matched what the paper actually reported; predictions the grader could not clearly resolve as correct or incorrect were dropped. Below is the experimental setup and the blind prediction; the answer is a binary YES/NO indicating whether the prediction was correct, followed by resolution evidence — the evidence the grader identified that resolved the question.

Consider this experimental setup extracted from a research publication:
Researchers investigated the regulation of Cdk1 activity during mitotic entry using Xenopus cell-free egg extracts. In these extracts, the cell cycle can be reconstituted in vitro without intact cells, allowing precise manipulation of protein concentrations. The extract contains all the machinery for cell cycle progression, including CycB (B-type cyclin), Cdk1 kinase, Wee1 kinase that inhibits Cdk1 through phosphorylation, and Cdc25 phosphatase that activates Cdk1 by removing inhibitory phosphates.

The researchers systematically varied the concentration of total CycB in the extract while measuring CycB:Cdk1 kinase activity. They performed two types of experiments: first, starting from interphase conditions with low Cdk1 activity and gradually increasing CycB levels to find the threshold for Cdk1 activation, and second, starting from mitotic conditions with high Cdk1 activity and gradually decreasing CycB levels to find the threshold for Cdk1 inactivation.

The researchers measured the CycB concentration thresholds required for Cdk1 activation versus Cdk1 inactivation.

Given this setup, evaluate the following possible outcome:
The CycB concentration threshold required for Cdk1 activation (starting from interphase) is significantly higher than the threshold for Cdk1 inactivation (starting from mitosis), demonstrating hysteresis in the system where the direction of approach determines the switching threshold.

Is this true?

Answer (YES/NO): YES